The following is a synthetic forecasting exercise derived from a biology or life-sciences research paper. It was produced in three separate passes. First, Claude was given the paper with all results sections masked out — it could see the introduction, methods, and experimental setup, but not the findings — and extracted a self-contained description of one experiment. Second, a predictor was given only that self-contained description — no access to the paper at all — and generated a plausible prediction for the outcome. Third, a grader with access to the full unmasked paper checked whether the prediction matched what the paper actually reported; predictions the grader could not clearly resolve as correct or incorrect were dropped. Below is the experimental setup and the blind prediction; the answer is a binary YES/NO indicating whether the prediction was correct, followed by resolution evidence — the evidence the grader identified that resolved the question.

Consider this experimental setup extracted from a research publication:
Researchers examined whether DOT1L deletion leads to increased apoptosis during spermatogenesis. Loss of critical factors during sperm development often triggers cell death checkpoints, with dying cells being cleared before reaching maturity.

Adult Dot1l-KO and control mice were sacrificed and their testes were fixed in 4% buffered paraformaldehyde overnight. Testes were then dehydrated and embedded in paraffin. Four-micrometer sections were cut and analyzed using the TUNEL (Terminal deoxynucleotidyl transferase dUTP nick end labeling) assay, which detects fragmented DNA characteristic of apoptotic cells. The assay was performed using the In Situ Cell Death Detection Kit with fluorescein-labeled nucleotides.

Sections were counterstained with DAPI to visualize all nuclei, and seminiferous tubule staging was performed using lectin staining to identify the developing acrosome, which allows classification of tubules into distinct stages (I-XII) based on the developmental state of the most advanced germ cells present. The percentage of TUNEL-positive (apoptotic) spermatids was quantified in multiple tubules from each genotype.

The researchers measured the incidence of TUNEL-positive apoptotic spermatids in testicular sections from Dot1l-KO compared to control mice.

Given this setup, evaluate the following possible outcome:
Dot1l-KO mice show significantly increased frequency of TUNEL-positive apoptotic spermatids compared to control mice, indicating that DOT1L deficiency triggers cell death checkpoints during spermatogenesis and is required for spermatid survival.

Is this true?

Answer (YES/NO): YES